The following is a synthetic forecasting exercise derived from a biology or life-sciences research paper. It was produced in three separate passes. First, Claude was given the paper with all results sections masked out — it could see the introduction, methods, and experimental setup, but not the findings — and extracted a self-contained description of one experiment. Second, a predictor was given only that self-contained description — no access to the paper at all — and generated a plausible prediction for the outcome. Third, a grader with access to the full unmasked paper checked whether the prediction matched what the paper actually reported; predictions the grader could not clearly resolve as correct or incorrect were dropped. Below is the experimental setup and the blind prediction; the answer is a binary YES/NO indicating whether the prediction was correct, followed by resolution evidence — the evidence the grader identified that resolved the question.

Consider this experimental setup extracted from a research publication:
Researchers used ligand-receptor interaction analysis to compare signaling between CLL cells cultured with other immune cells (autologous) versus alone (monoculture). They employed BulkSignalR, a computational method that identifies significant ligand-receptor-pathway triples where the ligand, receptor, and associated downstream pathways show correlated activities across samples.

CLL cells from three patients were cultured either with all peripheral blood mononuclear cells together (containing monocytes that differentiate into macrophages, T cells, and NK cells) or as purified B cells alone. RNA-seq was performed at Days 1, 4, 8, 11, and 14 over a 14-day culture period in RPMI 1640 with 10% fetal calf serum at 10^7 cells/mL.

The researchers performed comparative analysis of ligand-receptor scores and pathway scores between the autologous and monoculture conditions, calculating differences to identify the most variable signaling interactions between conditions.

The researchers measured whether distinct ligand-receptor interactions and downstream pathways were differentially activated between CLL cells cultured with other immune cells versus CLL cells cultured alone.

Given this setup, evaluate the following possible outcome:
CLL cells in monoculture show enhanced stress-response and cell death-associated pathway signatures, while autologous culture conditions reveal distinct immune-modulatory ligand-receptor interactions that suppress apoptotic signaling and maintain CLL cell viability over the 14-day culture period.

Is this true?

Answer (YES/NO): NO